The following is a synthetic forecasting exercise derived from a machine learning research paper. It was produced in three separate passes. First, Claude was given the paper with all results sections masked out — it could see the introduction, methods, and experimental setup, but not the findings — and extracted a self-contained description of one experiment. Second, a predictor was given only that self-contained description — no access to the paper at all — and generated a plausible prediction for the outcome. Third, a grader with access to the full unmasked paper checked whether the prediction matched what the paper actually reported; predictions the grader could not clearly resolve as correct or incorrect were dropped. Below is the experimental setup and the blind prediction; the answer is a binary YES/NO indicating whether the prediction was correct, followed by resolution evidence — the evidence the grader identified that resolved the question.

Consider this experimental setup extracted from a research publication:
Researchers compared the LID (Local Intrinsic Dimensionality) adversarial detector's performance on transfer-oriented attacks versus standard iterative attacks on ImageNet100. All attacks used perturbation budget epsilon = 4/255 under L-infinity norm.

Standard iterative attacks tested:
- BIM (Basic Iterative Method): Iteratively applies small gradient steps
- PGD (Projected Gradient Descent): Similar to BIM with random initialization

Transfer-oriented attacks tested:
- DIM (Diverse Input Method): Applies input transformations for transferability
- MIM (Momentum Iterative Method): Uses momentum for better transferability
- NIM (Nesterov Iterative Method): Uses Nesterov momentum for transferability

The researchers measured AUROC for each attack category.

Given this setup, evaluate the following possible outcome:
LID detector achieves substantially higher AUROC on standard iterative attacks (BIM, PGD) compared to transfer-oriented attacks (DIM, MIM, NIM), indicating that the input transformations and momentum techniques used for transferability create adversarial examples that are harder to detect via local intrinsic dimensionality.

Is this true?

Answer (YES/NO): YES